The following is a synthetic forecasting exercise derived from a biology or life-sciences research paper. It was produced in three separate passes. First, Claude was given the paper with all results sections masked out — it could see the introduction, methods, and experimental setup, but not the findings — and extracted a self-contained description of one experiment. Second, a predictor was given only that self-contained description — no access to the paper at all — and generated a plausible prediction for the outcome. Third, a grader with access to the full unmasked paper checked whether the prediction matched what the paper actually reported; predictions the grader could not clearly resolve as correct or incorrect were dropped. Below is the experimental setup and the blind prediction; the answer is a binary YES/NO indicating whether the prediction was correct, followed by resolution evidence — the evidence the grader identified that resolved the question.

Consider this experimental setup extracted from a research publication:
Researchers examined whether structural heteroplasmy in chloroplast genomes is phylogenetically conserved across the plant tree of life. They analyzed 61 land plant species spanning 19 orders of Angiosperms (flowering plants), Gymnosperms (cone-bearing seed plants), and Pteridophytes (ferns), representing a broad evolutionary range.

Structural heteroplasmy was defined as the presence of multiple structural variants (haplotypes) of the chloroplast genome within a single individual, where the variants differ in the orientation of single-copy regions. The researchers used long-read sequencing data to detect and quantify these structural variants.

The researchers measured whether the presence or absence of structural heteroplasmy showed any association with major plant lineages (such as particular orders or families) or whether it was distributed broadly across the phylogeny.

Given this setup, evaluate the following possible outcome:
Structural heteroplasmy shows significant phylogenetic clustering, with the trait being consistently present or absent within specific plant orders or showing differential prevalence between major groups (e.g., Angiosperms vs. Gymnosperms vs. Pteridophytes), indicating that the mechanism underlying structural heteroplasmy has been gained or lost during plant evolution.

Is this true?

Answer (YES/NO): NO